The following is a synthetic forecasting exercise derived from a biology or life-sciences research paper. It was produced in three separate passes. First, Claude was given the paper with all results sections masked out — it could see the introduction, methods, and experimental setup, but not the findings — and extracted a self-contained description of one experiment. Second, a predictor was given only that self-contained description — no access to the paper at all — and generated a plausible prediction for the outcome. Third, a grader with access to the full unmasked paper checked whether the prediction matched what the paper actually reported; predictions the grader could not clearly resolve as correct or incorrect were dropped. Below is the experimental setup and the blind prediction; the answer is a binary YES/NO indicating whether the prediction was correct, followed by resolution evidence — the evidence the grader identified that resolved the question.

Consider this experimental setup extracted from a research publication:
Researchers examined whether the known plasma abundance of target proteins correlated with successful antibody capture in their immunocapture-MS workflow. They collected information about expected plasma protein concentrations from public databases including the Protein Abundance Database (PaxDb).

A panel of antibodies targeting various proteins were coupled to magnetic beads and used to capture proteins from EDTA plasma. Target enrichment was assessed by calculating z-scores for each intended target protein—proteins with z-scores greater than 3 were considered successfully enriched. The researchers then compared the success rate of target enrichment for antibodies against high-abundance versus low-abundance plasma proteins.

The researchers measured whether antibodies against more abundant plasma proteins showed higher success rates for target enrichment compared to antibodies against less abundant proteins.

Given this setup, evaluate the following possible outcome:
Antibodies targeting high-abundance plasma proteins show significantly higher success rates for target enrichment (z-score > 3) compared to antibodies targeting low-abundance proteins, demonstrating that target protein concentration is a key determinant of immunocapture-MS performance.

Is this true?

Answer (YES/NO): NO